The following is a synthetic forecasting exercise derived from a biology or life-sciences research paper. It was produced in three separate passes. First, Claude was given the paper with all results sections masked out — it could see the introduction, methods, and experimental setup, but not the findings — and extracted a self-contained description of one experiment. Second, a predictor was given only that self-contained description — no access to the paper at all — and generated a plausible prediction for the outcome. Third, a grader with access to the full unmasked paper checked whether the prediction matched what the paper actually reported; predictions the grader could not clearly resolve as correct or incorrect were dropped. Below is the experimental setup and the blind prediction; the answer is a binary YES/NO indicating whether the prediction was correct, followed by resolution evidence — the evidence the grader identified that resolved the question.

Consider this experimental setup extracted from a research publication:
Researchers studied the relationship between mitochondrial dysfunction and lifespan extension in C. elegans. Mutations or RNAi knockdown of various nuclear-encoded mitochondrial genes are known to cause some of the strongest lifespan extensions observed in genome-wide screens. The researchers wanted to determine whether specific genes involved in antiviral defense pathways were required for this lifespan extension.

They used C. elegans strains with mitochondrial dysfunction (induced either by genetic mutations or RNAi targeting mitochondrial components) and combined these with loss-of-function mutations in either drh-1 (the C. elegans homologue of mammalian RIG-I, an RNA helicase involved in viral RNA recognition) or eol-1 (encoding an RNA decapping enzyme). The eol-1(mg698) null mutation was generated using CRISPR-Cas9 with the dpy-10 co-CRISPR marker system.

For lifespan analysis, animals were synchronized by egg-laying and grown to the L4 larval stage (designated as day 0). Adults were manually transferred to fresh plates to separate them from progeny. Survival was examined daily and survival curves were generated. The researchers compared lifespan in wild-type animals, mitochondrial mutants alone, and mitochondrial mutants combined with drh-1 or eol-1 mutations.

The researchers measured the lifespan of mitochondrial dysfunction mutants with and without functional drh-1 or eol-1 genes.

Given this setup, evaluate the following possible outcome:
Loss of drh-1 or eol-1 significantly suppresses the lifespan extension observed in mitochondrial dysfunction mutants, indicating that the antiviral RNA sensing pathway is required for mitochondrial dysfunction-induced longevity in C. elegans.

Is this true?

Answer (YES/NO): YES